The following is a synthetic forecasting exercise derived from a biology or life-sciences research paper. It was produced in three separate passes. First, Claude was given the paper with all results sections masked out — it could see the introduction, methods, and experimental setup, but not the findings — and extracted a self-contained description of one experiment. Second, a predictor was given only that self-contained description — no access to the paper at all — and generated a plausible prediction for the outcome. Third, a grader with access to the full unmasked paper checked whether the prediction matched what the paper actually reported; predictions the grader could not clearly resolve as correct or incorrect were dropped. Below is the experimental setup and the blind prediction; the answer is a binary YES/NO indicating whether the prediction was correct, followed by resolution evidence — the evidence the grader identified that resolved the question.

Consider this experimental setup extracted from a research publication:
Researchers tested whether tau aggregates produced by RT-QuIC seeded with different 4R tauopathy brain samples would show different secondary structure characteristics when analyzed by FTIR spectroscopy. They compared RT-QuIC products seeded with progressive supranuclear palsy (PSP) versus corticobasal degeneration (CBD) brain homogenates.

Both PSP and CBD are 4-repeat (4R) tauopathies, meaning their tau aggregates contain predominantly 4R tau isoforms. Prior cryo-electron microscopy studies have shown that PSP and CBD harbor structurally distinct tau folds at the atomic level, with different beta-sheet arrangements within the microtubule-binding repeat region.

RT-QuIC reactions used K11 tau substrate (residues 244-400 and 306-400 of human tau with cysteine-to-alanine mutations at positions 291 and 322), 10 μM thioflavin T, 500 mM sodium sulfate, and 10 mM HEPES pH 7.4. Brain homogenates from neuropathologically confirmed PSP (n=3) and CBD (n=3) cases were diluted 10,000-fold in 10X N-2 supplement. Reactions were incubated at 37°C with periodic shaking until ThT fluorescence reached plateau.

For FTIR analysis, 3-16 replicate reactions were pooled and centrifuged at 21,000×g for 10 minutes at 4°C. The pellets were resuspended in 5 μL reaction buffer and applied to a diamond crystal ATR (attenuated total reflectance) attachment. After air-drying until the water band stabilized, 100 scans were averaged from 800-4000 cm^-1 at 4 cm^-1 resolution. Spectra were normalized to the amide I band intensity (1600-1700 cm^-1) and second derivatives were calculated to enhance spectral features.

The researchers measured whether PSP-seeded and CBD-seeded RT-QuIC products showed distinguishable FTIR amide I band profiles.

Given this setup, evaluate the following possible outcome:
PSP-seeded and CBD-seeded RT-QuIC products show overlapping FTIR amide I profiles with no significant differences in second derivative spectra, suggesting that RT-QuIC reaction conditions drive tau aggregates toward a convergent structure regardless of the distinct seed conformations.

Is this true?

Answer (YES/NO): NO